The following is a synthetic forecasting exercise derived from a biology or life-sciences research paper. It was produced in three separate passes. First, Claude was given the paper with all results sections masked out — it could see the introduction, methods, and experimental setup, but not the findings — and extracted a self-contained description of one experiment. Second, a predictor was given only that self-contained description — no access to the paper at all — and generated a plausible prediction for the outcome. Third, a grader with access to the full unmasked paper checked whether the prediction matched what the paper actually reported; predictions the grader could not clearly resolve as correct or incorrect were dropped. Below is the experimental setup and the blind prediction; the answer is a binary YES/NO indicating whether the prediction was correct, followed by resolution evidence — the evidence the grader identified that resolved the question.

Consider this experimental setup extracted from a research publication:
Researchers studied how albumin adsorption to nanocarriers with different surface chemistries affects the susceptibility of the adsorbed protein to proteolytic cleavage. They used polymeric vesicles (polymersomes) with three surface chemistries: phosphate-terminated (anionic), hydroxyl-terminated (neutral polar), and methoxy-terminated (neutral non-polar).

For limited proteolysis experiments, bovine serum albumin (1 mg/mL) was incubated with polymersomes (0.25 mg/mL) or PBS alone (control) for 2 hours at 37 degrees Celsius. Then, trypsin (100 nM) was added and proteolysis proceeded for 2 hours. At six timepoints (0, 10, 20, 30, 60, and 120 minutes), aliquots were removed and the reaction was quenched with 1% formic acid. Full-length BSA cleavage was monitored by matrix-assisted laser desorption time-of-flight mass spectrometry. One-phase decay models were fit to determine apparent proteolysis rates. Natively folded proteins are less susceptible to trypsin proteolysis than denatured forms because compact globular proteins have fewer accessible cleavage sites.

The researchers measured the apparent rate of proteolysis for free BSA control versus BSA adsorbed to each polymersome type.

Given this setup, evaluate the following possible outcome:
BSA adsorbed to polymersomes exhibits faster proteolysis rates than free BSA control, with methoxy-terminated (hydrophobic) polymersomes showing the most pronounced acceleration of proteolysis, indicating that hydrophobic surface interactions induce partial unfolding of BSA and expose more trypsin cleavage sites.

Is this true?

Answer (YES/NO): NO